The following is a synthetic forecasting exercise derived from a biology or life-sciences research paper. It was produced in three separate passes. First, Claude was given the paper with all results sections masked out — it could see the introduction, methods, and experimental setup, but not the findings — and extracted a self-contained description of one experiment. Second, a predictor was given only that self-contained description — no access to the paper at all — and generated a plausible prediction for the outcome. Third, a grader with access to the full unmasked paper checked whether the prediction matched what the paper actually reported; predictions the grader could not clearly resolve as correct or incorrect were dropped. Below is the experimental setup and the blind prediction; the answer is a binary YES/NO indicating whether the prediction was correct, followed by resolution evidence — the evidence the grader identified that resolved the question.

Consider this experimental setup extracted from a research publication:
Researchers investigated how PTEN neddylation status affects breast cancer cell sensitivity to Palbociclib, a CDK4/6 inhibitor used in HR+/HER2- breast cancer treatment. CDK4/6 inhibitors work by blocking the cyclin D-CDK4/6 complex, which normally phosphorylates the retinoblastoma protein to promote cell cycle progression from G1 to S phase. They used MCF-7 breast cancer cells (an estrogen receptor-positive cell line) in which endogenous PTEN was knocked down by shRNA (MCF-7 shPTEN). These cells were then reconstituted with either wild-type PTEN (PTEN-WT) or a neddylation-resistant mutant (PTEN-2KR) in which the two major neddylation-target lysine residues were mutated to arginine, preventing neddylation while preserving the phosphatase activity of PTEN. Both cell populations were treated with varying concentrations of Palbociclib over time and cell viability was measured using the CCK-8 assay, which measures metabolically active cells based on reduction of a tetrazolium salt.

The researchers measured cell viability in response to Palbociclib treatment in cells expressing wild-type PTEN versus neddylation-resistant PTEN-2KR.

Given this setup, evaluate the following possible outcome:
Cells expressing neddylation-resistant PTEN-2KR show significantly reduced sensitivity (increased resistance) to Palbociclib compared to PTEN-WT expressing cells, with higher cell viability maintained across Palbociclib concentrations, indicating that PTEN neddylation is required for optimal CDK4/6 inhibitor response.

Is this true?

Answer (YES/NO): NO